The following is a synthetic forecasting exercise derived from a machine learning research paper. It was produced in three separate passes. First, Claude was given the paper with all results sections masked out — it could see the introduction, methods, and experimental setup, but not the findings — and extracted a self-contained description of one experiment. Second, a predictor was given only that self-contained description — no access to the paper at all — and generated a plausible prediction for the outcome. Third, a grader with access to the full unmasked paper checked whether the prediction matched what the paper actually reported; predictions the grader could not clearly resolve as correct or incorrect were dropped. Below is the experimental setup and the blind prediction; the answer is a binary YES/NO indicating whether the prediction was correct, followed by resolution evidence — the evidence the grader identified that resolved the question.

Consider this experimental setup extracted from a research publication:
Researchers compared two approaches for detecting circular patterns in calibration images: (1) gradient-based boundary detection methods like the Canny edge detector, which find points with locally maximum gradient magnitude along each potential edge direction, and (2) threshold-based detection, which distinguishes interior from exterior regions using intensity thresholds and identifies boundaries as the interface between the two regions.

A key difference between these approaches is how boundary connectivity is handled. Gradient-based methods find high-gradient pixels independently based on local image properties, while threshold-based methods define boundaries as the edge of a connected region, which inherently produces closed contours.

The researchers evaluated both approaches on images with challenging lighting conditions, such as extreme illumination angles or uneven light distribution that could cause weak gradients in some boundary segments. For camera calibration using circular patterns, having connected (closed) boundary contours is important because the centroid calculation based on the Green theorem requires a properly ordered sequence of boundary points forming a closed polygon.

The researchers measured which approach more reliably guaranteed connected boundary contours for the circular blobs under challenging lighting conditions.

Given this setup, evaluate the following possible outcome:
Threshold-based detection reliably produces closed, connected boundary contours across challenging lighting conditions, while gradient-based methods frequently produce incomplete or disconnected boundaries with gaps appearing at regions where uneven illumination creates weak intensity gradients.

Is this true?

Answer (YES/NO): YES